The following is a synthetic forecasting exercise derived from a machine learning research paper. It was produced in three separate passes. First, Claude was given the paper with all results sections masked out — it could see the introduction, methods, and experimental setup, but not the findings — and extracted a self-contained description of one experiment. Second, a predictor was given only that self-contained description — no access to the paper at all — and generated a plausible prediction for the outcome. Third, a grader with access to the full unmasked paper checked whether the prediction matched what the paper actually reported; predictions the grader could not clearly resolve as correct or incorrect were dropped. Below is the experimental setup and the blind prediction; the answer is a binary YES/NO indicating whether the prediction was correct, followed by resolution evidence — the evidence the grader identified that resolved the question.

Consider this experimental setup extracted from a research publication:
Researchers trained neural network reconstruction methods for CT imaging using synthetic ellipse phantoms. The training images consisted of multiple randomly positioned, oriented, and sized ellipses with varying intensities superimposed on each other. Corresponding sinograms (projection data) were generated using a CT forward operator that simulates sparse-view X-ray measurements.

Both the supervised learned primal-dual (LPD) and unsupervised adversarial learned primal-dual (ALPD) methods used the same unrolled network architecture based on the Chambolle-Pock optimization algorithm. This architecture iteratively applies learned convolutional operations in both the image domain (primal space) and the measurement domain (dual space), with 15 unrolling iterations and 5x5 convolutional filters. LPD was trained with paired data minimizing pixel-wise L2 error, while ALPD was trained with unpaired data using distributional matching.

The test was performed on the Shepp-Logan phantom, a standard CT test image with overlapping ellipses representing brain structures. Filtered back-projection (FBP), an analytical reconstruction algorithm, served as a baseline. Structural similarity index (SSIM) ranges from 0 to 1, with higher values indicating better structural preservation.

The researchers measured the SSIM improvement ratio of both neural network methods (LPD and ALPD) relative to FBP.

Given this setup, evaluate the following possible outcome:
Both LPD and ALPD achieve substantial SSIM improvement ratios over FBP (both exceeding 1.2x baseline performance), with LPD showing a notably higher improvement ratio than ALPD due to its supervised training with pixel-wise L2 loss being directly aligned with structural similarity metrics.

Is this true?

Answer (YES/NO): NO